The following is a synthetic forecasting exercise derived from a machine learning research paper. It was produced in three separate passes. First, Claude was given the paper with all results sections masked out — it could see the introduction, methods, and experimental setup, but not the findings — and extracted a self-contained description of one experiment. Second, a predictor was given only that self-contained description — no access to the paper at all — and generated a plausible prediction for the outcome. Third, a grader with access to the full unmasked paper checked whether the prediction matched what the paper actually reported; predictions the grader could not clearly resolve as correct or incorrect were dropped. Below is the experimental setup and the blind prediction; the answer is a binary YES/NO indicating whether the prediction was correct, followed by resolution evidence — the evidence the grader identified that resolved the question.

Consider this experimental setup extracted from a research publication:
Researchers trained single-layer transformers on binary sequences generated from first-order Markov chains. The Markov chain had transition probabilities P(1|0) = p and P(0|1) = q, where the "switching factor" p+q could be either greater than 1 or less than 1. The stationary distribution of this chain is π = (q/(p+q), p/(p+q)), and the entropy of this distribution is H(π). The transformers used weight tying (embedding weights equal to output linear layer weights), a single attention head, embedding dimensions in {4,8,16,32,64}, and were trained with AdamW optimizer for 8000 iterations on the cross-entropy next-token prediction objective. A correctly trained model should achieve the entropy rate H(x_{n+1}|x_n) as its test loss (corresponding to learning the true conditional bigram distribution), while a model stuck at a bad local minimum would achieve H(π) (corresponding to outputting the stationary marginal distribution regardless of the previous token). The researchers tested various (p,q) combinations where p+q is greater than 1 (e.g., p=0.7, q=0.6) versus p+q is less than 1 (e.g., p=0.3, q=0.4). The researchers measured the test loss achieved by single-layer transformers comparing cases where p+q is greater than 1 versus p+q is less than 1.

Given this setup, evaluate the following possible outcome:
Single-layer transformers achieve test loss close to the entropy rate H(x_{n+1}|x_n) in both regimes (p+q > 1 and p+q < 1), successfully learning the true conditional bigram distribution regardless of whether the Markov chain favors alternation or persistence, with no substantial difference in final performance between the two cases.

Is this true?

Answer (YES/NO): NO